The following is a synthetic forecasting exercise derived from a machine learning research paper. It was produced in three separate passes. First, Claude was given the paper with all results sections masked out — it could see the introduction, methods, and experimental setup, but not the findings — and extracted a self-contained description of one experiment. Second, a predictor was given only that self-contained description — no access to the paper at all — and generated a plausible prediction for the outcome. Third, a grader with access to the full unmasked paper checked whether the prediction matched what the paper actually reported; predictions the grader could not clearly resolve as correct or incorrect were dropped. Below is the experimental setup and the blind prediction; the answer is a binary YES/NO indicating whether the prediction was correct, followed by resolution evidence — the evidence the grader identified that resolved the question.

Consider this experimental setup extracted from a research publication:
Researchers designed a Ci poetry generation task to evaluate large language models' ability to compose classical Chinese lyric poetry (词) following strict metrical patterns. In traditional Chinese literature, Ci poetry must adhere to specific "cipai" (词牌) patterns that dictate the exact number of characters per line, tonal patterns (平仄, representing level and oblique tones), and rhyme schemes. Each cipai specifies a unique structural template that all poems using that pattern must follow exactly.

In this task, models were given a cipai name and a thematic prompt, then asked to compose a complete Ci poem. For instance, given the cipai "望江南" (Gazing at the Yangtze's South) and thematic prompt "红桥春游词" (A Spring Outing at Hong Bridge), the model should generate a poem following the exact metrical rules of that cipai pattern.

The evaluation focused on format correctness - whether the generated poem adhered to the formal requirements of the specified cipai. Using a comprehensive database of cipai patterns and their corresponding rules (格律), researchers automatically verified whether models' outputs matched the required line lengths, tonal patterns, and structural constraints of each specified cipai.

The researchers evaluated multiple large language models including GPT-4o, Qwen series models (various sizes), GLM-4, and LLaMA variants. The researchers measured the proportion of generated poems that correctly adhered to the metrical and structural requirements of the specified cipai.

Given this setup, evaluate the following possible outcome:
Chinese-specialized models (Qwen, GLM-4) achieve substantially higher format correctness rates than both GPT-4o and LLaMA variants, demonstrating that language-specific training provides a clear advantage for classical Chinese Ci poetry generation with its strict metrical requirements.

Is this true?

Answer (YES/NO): NO